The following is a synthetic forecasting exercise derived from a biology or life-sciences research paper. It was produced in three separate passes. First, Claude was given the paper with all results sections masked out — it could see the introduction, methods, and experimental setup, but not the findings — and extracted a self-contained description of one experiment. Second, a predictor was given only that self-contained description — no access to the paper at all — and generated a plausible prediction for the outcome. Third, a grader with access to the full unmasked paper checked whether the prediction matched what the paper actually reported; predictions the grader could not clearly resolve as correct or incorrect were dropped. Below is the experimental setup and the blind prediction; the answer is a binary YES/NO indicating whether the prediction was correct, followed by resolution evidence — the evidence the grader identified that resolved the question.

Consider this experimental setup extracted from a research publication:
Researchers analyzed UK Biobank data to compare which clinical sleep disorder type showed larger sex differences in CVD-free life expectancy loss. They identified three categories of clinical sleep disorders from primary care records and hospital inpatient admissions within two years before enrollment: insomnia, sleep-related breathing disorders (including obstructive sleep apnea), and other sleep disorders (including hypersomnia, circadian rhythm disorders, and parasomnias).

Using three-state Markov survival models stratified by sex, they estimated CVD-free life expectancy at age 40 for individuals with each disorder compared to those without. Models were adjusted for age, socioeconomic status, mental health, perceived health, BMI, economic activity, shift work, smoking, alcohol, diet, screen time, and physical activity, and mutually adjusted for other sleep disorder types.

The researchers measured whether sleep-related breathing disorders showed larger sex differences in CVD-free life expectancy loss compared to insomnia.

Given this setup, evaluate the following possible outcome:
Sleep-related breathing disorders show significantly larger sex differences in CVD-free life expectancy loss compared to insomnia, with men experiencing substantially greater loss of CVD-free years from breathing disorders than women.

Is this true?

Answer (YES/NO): NO